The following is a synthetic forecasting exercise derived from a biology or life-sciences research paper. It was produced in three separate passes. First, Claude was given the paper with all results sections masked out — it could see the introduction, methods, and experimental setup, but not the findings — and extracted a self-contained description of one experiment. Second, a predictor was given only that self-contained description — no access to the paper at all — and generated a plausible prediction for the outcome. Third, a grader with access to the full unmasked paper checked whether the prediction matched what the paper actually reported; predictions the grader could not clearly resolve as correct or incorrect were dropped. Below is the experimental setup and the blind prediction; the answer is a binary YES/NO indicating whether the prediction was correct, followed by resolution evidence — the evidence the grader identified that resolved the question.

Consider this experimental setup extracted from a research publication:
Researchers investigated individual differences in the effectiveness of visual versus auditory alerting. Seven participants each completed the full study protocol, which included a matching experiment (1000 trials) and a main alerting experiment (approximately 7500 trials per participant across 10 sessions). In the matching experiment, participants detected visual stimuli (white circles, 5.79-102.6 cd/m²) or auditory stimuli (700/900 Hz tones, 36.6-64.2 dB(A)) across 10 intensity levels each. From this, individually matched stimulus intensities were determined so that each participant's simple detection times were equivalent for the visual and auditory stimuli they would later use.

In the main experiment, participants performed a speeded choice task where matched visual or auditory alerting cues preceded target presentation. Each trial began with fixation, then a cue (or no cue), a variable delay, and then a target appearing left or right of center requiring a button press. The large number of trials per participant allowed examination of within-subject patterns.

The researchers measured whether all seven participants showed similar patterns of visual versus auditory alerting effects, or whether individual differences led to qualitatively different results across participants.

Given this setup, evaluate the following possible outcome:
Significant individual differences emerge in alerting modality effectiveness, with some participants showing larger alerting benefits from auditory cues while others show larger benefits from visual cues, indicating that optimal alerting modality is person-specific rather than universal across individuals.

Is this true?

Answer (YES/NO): NO